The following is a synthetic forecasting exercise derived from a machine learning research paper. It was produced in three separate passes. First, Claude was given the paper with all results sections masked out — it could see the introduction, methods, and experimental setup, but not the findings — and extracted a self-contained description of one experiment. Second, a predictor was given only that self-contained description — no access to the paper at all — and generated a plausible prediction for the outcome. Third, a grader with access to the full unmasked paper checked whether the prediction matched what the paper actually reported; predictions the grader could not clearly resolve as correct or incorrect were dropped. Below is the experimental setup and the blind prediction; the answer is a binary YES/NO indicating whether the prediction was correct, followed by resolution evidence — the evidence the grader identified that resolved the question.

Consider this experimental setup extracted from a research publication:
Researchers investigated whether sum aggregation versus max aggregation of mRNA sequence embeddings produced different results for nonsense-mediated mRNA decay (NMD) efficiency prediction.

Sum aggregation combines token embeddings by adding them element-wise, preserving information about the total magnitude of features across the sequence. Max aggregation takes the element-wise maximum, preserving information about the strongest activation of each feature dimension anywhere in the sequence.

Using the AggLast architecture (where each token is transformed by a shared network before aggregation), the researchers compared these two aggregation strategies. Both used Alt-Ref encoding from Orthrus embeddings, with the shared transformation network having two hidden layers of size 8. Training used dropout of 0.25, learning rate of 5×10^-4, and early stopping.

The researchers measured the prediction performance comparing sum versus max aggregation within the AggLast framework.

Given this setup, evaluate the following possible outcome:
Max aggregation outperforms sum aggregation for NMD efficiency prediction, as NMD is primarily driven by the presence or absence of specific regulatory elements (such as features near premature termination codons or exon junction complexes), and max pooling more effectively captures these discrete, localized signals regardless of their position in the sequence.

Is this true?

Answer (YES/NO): YES